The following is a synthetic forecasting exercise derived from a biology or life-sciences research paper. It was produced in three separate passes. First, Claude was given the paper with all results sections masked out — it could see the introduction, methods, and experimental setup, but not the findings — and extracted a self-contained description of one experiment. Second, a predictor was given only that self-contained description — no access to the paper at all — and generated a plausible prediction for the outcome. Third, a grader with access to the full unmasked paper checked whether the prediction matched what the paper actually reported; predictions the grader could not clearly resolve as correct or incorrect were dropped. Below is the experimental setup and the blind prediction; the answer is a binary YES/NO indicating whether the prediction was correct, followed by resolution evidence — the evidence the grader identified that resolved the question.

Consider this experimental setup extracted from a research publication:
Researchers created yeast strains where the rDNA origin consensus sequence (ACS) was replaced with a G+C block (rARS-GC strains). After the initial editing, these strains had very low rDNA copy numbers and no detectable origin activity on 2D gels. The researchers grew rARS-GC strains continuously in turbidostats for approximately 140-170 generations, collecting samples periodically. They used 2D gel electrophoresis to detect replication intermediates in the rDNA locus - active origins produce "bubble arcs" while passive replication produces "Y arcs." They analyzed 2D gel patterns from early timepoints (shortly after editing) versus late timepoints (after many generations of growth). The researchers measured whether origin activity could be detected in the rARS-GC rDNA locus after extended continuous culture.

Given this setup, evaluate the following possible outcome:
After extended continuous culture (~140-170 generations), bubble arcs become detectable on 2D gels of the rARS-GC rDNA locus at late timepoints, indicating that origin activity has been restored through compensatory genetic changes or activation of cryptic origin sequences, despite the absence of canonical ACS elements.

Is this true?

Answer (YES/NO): YES